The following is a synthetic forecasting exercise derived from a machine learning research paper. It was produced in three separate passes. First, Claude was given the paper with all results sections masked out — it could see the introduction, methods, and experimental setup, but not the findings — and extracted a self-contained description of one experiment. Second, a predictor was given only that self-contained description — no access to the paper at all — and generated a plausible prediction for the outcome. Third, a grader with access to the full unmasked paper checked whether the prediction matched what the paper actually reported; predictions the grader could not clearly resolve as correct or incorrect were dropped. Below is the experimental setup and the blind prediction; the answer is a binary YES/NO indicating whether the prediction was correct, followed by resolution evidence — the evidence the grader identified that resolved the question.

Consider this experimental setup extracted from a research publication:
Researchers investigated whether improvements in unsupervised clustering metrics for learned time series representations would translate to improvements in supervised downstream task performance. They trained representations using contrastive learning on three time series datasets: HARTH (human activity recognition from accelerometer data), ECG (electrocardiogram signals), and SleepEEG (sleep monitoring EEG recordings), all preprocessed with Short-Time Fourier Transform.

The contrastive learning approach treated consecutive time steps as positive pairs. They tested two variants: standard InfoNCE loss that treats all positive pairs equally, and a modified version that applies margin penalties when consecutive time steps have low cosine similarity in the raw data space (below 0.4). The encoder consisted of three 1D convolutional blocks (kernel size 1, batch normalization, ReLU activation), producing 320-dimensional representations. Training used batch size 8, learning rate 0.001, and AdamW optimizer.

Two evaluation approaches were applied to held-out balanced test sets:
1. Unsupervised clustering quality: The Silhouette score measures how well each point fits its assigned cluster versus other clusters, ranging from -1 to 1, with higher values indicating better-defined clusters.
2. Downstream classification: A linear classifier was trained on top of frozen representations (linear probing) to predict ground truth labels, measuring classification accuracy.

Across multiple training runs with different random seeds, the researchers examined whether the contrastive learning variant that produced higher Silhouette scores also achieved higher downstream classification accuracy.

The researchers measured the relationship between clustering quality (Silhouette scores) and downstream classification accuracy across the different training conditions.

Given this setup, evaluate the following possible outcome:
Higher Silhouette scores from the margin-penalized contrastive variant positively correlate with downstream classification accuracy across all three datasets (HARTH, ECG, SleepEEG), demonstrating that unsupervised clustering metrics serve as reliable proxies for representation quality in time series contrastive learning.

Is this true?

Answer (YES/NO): NO